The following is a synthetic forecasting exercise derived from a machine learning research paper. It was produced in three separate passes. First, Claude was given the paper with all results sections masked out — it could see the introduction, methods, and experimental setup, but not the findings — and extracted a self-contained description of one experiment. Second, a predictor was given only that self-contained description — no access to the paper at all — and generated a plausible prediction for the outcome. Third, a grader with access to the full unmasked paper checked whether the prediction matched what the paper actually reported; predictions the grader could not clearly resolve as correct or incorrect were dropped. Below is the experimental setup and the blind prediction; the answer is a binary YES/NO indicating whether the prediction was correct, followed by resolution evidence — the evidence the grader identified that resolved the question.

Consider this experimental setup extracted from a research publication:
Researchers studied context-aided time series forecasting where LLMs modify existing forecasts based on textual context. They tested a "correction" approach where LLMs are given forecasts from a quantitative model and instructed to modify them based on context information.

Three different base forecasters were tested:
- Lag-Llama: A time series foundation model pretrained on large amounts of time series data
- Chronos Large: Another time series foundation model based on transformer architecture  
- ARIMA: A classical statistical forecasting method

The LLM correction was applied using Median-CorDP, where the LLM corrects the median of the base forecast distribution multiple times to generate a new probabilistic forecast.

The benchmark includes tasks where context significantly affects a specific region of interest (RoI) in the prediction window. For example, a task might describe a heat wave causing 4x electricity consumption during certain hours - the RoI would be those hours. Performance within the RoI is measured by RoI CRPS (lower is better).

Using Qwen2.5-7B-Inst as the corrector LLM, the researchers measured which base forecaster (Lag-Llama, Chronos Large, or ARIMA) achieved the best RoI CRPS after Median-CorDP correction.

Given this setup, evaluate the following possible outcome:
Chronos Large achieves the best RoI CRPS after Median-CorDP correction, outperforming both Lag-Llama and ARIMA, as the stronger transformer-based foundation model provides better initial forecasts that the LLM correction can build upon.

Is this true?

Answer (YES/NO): NO